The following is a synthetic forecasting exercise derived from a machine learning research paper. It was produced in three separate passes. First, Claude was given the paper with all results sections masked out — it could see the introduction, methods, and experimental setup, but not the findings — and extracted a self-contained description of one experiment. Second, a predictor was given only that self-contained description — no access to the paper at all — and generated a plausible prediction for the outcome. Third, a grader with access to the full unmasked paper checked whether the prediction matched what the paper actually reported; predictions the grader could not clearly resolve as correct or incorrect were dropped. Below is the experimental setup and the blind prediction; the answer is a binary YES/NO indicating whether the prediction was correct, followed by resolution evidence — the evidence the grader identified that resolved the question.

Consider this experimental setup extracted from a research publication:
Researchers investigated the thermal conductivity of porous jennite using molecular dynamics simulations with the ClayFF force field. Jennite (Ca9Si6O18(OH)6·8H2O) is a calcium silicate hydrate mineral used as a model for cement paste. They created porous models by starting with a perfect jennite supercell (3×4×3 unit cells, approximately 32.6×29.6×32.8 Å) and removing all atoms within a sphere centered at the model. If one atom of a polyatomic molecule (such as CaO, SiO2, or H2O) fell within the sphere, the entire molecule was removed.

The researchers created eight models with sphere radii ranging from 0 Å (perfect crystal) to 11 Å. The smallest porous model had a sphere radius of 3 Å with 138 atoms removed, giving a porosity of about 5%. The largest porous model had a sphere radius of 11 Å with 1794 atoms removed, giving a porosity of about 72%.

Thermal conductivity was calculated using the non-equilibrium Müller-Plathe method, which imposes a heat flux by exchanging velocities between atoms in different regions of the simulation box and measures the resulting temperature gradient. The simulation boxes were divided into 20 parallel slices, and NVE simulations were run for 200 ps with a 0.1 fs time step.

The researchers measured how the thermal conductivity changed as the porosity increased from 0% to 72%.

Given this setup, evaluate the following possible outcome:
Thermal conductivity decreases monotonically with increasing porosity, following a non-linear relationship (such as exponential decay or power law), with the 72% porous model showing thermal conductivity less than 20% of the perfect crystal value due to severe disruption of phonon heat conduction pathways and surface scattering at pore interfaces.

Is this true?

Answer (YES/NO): YES